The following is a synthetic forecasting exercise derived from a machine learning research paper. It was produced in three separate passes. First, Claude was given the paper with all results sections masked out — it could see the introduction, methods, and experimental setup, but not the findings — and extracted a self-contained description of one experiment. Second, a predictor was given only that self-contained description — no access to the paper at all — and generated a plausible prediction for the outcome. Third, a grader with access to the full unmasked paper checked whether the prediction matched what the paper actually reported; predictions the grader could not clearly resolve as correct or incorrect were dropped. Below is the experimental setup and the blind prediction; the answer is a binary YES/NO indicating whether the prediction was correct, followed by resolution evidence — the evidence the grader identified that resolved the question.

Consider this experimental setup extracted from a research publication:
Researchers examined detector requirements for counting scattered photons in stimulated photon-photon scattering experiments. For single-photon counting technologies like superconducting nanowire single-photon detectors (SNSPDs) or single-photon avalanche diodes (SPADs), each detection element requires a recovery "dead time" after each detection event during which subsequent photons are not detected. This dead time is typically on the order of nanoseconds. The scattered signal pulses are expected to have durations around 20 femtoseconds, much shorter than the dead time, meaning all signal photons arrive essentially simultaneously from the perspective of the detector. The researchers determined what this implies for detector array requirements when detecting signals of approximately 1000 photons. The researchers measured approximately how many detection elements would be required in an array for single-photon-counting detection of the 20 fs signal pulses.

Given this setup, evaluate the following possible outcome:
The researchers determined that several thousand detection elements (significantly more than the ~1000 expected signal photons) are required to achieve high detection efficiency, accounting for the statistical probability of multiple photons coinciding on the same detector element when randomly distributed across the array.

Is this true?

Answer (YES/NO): NO